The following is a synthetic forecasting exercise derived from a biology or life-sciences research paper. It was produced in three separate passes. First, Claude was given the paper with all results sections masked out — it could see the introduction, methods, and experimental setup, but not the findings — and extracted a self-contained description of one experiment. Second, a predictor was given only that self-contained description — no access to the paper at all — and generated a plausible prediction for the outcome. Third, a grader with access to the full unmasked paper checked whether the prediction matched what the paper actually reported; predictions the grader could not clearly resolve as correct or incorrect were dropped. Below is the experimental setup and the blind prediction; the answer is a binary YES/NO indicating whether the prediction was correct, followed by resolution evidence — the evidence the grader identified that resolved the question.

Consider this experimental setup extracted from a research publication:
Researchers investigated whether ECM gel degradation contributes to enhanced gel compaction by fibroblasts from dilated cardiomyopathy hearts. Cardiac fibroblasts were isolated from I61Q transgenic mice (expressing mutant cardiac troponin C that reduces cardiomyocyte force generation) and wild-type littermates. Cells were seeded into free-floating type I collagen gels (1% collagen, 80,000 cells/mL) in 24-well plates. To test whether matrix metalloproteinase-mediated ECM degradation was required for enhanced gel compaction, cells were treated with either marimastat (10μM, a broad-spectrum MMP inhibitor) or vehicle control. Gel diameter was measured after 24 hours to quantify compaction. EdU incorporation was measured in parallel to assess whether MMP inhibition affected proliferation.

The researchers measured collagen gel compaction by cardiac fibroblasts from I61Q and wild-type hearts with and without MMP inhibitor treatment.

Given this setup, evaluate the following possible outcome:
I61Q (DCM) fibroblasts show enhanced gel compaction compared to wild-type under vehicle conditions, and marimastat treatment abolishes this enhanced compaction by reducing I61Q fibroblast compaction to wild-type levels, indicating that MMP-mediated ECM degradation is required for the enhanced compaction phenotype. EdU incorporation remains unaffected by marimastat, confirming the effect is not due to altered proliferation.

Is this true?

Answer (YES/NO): NO